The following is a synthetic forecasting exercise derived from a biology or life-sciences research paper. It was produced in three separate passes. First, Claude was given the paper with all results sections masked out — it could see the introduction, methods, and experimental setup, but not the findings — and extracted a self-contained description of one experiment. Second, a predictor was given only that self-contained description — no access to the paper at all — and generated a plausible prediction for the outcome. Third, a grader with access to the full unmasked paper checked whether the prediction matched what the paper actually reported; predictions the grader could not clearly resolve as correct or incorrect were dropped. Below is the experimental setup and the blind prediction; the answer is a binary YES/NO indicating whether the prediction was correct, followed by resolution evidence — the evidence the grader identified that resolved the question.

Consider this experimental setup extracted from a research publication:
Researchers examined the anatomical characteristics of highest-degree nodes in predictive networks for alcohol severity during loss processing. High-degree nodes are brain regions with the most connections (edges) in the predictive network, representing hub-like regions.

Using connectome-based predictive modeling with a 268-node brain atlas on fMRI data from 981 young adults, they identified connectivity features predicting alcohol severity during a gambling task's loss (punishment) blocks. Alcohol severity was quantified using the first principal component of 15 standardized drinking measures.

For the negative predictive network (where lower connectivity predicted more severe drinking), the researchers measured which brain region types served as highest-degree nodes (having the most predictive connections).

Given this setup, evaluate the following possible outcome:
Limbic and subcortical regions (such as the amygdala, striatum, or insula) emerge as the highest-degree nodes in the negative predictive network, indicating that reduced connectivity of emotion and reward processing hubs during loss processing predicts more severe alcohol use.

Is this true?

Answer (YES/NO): NO